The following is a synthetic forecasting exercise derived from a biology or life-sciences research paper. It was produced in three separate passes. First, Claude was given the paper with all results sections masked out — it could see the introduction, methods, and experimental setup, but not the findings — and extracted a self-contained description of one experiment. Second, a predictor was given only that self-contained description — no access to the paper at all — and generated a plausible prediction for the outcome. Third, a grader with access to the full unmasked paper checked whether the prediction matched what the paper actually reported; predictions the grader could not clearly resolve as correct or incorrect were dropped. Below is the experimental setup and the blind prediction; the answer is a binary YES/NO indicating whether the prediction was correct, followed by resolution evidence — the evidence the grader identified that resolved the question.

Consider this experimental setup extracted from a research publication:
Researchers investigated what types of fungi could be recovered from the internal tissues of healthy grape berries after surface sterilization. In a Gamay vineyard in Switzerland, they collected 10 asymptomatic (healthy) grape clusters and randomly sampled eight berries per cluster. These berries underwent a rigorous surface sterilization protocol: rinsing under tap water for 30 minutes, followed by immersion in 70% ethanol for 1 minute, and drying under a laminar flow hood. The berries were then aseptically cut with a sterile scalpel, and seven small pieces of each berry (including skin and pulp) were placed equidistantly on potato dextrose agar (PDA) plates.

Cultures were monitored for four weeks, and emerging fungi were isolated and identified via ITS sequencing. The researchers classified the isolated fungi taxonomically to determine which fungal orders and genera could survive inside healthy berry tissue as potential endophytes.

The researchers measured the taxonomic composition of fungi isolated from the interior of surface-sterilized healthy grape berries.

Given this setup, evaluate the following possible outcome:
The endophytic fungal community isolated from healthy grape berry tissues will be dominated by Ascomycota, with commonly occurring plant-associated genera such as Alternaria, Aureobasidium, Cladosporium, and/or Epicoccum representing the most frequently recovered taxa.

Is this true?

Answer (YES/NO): NO